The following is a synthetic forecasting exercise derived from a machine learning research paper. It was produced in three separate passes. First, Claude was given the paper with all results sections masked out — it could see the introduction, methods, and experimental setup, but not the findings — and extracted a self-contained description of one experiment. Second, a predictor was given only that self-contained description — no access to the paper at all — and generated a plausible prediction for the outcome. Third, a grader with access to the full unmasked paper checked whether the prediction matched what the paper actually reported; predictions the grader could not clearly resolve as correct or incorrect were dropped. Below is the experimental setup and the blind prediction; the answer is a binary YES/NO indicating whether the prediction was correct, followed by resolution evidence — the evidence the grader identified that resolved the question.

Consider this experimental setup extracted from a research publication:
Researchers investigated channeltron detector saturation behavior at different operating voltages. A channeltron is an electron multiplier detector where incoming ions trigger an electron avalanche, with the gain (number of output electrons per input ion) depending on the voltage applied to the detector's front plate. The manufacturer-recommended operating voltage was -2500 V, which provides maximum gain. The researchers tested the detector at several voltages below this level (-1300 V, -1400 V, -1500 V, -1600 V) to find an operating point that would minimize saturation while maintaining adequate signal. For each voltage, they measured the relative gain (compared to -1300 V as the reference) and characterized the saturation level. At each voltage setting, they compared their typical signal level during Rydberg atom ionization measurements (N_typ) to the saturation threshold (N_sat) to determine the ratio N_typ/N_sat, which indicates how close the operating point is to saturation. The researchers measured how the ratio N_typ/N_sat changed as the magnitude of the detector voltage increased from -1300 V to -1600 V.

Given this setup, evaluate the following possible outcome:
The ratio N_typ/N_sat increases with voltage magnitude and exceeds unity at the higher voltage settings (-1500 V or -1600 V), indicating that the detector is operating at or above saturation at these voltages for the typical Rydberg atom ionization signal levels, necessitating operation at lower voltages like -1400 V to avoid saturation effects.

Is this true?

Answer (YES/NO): NO